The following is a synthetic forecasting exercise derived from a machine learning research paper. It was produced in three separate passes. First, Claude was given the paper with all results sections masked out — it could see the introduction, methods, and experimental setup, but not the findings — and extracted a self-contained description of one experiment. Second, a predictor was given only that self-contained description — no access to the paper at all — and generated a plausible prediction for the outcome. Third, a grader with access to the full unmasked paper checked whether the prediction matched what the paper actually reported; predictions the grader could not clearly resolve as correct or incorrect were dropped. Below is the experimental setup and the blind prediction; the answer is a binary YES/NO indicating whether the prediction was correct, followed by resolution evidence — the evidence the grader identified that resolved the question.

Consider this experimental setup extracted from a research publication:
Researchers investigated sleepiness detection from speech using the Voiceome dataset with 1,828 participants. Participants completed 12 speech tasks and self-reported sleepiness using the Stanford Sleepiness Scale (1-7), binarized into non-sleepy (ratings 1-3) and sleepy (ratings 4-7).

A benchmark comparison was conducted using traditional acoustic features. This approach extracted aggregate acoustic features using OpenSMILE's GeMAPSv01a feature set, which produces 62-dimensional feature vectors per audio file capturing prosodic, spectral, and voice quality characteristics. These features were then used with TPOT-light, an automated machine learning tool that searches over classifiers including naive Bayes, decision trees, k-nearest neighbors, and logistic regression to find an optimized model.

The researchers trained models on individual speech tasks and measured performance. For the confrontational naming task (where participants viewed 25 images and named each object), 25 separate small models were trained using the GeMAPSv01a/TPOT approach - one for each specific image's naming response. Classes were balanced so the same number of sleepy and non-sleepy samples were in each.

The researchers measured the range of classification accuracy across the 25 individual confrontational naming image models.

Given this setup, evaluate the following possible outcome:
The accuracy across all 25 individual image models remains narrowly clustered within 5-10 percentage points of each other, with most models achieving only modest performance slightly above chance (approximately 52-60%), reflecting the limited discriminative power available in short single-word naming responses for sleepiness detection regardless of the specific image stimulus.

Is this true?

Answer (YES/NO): NO